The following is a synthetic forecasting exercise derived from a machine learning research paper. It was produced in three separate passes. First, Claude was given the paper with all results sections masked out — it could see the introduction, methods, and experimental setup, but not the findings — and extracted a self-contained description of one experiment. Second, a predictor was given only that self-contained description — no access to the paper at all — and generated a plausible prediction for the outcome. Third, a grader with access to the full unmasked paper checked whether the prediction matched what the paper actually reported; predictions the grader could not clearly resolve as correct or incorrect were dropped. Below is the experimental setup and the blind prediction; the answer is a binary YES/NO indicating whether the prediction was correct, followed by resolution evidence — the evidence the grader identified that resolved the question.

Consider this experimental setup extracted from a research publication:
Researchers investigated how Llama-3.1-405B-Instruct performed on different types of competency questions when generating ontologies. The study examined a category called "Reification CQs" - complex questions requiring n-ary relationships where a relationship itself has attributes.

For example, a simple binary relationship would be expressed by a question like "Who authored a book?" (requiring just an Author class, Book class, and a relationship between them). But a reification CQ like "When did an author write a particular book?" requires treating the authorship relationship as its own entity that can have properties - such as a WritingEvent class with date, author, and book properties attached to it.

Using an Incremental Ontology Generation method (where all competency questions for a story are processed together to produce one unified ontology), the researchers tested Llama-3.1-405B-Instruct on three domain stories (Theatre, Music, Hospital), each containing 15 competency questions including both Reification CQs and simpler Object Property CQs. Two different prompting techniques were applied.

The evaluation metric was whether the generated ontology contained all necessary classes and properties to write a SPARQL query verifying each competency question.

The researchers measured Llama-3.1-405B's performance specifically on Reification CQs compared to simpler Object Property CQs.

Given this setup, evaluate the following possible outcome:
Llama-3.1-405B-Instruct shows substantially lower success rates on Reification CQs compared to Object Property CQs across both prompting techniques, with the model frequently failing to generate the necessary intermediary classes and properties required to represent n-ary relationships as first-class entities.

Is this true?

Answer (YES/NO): YES